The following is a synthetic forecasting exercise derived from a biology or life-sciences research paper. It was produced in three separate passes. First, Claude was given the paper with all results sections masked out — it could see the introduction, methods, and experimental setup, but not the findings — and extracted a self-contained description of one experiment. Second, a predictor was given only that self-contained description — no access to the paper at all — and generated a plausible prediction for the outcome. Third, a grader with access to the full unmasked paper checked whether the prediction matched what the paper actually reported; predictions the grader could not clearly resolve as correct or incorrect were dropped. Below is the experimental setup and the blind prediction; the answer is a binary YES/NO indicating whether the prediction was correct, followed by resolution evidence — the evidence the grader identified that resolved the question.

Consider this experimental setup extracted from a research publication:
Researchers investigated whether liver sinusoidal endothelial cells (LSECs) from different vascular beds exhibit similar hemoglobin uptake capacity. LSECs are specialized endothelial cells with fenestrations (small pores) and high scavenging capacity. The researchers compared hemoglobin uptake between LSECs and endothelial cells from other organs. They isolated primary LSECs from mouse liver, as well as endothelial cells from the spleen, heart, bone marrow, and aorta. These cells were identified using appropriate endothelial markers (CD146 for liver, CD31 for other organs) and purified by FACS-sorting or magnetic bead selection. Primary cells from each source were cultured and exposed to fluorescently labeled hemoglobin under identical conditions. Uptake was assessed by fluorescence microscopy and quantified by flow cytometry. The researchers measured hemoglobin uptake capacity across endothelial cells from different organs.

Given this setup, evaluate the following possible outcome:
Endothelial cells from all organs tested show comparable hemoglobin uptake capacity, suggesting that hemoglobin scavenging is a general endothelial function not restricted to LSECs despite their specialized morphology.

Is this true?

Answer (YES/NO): NO